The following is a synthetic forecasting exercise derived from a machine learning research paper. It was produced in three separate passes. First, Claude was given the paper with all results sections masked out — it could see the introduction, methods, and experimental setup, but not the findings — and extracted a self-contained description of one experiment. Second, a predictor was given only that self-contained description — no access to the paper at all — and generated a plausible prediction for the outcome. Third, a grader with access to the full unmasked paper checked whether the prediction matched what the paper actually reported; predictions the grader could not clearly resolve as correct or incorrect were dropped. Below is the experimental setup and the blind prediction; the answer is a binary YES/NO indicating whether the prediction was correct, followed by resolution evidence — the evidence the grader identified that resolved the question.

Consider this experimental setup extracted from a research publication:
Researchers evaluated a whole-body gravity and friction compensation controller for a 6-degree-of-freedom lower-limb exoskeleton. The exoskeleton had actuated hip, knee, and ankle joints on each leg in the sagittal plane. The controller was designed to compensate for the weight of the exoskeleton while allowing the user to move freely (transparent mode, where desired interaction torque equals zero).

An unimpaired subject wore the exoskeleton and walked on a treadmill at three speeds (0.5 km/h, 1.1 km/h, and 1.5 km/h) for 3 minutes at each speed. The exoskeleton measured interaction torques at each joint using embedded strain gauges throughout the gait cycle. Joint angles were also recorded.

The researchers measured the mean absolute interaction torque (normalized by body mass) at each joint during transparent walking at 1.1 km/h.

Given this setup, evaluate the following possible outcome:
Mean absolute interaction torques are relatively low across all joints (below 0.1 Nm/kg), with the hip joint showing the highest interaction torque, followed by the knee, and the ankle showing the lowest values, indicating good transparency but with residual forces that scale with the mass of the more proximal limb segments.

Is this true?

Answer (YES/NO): NO